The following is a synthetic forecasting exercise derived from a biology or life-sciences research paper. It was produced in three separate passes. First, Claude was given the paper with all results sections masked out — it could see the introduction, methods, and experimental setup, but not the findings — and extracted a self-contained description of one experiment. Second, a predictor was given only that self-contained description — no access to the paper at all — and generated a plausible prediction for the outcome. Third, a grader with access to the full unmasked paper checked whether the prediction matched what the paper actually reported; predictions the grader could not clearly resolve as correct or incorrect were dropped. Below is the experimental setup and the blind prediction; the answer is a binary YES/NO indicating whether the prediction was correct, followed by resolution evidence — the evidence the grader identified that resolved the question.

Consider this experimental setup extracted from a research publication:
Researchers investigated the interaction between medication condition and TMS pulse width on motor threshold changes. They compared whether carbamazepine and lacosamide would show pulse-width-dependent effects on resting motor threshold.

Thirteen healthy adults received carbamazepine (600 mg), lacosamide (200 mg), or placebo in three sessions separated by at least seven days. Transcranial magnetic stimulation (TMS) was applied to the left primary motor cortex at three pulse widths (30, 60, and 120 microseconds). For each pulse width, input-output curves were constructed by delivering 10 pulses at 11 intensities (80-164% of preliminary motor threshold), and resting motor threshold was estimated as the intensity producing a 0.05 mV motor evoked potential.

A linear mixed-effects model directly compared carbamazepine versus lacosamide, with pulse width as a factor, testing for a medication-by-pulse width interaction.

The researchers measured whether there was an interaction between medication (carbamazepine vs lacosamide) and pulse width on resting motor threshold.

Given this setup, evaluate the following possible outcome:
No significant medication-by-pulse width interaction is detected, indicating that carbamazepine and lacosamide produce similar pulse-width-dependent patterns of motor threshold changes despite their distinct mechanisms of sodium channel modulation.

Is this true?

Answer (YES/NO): NO